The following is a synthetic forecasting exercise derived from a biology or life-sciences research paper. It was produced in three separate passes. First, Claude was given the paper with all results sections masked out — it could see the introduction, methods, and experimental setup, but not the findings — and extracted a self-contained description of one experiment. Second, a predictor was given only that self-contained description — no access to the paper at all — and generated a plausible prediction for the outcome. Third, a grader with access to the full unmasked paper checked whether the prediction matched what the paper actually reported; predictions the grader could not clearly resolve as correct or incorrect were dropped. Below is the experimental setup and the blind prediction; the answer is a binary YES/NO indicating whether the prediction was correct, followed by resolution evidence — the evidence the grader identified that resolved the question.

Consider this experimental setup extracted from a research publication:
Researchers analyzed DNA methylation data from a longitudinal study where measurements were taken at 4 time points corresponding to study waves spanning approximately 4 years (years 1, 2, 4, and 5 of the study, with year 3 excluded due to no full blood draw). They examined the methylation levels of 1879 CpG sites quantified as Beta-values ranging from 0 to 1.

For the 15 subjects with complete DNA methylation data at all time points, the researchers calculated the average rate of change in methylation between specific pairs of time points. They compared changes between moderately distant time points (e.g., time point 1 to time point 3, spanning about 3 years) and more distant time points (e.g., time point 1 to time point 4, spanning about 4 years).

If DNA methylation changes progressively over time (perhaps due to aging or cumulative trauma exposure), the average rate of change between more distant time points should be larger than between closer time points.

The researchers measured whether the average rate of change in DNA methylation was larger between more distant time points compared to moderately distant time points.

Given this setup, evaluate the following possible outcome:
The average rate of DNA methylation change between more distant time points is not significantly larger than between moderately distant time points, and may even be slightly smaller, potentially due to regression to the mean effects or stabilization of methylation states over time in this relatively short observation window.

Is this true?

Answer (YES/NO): NO